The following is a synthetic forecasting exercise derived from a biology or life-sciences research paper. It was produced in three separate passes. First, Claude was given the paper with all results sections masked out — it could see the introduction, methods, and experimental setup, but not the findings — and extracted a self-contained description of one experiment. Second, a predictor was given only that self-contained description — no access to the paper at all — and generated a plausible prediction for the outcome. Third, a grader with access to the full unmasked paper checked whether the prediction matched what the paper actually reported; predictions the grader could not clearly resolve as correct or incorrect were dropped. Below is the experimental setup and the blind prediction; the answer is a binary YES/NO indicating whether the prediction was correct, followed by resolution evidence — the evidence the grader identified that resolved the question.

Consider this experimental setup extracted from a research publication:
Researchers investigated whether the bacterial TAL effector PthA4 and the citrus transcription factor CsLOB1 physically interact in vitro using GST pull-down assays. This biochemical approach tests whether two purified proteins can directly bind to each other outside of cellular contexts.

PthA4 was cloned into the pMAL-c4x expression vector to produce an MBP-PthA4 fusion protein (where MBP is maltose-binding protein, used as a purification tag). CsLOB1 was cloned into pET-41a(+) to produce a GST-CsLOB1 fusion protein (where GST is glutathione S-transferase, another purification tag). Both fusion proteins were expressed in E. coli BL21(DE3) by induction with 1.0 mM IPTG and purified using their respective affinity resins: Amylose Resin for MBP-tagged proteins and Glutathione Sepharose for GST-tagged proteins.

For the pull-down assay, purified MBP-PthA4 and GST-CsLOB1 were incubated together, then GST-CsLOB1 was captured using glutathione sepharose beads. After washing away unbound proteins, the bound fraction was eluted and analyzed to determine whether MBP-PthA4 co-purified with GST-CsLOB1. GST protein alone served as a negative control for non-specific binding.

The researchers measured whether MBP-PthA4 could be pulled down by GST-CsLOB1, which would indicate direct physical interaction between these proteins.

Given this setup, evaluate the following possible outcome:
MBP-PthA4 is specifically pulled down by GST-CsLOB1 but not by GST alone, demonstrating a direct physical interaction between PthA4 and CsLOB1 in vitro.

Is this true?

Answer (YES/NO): YES